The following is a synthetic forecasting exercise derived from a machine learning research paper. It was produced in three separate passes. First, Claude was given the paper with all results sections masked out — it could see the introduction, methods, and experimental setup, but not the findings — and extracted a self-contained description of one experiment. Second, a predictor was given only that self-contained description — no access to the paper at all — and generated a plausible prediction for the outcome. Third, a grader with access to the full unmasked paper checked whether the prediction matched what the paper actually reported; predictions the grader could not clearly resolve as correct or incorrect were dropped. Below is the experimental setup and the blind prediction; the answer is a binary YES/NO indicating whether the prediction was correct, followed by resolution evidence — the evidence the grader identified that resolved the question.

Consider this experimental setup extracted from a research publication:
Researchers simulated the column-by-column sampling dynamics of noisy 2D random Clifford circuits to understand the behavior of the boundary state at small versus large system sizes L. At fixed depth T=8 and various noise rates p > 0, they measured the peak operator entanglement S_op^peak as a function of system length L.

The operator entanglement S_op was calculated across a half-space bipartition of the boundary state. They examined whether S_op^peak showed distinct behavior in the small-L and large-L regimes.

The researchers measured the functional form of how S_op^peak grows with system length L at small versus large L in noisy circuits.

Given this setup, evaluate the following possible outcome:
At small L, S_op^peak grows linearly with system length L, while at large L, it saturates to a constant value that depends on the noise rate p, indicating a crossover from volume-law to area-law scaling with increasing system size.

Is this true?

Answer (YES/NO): NO